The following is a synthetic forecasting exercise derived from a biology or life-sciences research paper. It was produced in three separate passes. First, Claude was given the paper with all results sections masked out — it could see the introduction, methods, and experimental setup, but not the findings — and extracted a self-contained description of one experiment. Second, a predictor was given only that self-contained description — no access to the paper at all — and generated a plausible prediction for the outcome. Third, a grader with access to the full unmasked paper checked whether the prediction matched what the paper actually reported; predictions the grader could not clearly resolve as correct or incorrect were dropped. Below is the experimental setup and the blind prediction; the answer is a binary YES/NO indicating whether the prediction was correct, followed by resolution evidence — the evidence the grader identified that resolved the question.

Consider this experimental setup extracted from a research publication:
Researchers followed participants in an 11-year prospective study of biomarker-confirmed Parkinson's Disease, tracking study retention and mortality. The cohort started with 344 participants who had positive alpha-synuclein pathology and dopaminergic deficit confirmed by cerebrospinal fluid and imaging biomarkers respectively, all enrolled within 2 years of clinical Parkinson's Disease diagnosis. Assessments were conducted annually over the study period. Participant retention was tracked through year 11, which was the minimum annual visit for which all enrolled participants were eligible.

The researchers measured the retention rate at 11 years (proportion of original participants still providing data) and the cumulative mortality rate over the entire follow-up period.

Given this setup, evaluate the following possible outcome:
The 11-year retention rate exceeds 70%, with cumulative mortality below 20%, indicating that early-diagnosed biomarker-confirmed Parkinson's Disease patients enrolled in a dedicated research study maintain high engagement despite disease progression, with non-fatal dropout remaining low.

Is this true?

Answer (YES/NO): NO